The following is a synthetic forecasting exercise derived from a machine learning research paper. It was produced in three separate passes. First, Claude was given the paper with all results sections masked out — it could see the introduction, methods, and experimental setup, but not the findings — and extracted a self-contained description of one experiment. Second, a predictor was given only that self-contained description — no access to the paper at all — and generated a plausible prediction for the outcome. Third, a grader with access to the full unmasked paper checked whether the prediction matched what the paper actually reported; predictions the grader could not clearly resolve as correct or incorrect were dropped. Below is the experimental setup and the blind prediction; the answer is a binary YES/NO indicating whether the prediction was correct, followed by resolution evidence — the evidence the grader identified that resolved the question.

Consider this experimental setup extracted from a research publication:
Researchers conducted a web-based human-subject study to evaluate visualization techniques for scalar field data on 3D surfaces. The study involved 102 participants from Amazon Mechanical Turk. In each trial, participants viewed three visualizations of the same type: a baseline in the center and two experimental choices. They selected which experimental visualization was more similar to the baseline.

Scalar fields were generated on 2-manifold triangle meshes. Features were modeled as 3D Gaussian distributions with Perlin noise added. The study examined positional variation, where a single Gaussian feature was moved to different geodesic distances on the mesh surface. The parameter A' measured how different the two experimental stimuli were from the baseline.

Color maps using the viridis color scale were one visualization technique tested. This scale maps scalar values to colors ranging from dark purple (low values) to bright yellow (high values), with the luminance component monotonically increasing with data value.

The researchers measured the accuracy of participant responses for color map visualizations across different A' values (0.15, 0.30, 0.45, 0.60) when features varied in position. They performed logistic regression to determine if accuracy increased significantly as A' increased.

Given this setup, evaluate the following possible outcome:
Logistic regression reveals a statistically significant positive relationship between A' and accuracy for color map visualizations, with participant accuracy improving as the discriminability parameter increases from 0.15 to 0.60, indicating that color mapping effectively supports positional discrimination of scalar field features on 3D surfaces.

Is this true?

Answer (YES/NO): NO